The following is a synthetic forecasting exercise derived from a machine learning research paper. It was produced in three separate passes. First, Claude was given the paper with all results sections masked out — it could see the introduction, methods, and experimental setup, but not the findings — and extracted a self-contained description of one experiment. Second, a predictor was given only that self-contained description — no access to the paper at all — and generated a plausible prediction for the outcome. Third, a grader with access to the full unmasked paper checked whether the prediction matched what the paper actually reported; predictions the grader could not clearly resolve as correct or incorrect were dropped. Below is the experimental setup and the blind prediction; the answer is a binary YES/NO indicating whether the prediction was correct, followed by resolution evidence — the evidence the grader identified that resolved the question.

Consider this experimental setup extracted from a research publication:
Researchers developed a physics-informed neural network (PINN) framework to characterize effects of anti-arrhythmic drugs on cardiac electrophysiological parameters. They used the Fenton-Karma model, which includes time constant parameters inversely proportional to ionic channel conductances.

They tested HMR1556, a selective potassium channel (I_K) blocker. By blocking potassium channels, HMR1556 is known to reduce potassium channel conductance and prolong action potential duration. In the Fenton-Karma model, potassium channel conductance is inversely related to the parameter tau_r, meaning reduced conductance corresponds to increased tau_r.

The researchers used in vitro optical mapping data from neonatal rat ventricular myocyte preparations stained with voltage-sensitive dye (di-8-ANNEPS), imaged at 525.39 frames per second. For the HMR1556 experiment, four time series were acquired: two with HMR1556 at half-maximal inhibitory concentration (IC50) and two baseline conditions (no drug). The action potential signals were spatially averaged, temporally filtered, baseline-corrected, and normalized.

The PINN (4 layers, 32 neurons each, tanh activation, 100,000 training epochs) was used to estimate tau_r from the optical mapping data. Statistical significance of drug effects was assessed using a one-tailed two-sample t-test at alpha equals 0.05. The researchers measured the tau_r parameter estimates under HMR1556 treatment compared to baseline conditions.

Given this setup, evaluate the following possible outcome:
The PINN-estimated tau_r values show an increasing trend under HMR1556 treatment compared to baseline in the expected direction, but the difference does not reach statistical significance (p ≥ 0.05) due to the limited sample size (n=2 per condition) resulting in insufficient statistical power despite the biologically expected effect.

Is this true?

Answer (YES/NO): NO